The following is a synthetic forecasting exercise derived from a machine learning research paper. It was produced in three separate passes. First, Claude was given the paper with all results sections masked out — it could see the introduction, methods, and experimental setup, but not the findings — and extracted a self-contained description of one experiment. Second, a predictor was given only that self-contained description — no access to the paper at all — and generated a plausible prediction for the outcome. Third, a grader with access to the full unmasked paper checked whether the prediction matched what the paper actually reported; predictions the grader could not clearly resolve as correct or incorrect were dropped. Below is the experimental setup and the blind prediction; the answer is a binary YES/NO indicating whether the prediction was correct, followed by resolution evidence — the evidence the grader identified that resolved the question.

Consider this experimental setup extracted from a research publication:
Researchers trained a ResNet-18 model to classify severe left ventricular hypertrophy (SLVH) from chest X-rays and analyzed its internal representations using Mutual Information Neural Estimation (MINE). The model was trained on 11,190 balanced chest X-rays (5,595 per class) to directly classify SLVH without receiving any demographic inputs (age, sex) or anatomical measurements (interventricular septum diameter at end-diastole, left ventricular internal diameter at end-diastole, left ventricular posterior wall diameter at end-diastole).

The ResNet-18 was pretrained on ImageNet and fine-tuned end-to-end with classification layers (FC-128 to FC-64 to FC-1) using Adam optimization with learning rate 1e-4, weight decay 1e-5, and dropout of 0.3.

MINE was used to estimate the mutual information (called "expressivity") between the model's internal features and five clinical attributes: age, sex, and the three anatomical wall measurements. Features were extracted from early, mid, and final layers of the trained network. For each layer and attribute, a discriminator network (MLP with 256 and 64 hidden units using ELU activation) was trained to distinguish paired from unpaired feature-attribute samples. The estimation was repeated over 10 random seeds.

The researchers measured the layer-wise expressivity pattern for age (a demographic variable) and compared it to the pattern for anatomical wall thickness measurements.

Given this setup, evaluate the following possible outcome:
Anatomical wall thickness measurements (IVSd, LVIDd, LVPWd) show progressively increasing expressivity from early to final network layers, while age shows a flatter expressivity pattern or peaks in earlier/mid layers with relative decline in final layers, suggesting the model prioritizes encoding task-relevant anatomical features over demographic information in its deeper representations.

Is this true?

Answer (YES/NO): NO